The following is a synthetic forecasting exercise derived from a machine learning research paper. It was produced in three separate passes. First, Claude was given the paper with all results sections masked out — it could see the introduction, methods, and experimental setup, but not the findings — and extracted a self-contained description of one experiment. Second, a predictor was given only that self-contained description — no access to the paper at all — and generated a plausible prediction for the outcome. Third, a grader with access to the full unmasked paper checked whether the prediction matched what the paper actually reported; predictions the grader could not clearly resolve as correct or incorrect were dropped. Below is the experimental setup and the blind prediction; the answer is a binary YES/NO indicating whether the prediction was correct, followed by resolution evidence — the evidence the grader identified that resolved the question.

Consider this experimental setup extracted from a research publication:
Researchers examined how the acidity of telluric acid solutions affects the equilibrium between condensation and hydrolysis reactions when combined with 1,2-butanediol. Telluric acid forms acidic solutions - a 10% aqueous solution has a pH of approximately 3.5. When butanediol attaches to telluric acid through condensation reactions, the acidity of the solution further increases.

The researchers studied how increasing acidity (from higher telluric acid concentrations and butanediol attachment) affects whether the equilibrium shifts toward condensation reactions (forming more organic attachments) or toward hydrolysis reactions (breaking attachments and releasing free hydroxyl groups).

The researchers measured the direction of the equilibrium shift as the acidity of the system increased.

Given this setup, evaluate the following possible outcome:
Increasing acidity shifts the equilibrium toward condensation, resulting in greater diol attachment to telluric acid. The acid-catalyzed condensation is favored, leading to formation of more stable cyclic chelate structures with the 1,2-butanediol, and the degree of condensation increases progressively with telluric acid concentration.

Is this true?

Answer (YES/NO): NO